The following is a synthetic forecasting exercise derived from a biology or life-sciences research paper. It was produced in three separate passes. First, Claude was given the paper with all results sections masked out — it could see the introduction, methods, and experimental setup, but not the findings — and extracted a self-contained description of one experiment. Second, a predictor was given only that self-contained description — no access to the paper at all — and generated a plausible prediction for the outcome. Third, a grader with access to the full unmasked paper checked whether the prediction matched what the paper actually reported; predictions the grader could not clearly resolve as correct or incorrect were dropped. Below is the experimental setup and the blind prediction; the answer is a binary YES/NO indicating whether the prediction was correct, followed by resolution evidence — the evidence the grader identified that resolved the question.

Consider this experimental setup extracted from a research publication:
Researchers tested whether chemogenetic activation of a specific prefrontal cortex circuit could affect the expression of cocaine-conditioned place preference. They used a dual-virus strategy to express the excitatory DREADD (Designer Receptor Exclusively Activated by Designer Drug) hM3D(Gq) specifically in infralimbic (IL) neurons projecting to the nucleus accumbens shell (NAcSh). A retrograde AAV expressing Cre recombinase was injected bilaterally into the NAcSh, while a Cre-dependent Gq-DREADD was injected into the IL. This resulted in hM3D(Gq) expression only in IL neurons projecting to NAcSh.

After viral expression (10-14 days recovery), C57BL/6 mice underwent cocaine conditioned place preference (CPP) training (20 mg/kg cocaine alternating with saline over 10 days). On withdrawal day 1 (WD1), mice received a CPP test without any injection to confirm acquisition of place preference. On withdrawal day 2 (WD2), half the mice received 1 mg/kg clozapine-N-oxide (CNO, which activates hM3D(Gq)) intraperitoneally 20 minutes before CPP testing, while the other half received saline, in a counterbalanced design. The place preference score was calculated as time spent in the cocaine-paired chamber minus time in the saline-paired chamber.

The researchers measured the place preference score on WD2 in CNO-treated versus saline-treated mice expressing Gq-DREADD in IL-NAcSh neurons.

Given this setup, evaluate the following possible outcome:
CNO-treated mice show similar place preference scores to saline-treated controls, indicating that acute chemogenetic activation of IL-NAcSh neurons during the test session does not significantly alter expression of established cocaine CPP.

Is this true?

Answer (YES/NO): NO